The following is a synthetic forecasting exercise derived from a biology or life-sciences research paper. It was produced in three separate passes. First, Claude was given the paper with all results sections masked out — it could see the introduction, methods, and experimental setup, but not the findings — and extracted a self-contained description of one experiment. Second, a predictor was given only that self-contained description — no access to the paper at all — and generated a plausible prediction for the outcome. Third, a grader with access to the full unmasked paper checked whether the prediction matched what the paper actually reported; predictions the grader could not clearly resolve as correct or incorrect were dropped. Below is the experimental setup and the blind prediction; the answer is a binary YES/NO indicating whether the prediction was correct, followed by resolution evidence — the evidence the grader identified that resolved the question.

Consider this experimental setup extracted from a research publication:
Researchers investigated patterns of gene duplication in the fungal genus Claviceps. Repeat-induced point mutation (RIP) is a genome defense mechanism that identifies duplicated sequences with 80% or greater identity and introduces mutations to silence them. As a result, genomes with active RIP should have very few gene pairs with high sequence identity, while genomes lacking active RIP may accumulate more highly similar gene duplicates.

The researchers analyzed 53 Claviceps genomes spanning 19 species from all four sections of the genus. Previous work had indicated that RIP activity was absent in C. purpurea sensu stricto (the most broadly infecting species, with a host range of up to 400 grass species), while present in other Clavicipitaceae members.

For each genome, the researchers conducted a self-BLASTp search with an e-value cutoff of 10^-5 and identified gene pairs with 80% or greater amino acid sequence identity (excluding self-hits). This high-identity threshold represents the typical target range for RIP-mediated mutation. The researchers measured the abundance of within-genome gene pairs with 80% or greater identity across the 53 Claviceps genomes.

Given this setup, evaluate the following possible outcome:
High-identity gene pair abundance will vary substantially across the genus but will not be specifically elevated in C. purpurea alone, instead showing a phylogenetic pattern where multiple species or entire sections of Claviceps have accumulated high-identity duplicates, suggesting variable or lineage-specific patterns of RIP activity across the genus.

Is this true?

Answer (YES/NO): YES